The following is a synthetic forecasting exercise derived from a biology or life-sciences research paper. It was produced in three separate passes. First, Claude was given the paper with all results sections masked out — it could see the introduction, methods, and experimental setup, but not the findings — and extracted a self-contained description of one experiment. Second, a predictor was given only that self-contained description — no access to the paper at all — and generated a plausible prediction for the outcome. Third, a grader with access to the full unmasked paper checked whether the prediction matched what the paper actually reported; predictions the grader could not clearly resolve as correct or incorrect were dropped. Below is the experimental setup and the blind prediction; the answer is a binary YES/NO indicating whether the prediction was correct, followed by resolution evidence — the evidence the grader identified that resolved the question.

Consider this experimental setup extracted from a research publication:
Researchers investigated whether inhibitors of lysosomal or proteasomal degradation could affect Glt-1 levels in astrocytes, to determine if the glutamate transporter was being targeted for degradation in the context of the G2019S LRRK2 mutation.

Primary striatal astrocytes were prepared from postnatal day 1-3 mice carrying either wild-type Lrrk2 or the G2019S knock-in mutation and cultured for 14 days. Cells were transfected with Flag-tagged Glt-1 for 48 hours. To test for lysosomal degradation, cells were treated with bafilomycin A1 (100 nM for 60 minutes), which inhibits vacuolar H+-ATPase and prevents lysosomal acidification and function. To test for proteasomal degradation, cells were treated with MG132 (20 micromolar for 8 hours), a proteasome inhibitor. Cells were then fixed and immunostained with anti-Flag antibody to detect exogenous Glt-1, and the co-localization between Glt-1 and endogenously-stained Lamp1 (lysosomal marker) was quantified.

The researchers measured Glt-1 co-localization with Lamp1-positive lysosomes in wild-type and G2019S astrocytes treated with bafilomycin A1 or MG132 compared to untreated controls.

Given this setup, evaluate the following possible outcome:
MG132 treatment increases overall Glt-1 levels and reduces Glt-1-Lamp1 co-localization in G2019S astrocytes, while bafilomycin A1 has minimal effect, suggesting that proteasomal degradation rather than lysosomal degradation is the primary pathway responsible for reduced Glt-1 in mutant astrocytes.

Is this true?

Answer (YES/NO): NO